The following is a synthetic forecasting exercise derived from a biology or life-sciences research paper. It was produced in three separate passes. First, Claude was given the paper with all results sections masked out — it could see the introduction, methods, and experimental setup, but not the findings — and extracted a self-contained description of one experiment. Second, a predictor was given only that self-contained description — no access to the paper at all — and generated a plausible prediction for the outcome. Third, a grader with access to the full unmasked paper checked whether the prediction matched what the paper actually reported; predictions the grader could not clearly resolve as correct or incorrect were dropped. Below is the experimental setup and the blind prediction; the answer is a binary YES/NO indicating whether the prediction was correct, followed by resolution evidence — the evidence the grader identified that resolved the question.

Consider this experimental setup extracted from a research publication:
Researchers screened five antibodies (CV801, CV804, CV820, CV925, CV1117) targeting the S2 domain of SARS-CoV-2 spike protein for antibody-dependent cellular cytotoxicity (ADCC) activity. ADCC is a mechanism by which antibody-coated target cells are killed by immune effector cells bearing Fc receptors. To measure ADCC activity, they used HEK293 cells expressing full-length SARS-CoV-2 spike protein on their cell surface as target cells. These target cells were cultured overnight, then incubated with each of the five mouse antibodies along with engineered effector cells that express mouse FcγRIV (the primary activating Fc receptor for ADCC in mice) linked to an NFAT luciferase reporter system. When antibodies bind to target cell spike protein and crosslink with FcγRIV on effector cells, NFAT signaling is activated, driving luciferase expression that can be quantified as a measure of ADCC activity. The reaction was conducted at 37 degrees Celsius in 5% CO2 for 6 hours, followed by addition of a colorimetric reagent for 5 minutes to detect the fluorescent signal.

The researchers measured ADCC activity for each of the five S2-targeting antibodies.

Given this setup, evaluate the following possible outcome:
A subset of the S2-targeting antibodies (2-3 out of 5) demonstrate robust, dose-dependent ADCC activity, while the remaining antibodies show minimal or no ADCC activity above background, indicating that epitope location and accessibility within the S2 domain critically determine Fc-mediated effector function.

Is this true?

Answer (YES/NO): NO